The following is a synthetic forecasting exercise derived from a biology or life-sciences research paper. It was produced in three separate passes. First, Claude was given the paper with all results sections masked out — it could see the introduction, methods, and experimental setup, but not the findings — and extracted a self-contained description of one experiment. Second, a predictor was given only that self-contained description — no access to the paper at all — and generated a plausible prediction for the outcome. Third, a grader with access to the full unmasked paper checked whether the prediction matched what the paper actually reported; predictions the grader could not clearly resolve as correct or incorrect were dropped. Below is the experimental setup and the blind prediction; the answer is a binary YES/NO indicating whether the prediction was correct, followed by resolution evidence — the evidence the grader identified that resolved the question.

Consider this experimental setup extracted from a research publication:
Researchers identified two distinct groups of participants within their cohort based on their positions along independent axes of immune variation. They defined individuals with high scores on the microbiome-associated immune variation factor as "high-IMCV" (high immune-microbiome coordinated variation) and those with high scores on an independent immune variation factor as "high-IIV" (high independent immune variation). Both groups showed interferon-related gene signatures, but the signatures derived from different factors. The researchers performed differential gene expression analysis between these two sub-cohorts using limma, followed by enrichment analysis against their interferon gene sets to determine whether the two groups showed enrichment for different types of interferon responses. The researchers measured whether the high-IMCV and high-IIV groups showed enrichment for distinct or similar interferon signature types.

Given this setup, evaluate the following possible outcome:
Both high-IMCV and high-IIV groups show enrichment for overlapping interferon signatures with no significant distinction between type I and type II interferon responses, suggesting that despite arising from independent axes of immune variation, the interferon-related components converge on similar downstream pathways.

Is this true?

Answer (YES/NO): NO